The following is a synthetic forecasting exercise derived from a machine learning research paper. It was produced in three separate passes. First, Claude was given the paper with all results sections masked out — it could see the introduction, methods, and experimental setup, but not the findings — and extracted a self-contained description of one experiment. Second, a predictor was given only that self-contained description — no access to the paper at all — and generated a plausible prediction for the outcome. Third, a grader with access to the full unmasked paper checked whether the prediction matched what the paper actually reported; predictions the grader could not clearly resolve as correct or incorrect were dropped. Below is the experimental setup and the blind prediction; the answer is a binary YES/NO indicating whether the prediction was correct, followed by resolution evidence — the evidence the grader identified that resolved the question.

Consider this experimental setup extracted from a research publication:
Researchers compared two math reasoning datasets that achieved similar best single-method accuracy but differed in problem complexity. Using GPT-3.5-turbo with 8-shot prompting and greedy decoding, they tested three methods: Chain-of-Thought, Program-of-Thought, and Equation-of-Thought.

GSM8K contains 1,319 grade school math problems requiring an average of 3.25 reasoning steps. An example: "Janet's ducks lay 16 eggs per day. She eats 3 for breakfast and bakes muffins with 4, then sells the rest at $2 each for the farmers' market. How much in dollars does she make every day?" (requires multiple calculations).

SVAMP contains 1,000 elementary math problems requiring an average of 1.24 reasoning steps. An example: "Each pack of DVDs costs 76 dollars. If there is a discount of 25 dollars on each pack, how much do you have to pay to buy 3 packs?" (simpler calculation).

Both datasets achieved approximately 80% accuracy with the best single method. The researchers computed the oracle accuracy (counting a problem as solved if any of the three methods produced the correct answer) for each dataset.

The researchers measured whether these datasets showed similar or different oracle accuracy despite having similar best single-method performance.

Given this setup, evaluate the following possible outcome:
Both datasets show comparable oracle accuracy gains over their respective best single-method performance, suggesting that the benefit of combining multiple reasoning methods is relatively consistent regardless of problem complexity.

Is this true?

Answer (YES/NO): YES